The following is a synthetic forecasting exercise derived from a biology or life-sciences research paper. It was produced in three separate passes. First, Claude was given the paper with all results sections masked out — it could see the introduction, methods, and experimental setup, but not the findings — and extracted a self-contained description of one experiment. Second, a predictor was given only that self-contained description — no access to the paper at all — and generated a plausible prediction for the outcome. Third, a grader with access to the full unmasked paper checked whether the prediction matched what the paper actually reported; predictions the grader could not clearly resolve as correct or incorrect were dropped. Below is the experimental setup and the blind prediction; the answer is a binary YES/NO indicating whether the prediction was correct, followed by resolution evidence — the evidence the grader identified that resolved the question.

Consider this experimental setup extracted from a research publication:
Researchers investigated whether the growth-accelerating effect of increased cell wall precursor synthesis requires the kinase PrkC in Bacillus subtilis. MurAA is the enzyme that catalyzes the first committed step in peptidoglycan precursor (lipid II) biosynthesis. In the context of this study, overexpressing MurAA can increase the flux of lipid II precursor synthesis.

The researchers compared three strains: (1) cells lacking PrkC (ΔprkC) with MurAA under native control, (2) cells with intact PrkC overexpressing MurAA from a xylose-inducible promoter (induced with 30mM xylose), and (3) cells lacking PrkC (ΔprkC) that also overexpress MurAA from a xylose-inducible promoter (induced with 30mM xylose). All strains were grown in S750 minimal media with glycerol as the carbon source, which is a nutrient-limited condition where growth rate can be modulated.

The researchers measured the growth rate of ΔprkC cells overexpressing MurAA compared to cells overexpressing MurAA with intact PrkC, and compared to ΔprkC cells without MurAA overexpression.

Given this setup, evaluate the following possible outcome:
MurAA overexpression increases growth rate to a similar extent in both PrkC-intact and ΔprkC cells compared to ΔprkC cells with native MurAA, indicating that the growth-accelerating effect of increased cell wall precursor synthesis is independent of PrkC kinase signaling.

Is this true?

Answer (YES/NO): NO